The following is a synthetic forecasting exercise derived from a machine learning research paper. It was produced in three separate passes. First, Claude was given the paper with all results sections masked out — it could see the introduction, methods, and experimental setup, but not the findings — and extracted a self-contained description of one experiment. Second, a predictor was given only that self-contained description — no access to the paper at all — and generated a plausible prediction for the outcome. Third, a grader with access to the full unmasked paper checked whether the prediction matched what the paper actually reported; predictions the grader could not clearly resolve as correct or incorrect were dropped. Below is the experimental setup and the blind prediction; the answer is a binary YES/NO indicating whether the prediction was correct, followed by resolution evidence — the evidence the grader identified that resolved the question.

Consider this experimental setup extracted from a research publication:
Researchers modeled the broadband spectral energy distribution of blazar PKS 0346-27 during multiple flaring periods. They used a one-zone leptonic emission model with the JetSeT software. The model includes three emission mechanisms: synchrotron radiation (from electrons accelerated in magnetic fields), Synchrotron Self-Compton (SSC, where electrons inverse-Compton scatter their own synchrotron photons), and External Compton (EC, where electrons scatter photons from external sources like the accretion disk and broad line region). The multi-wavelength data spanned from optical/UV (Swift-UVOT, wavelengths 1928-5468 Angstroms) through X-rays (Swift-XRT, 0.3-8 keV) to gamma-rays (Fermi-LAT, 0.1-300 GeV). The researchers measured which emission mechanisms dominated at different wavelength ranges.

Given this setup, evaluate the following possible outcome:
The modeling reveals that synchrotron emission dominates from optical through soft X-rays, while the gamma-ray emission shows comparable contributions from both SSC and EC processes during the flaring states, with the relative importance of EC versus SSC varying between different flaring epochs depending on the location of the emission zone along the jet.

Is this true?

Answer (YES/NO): NO